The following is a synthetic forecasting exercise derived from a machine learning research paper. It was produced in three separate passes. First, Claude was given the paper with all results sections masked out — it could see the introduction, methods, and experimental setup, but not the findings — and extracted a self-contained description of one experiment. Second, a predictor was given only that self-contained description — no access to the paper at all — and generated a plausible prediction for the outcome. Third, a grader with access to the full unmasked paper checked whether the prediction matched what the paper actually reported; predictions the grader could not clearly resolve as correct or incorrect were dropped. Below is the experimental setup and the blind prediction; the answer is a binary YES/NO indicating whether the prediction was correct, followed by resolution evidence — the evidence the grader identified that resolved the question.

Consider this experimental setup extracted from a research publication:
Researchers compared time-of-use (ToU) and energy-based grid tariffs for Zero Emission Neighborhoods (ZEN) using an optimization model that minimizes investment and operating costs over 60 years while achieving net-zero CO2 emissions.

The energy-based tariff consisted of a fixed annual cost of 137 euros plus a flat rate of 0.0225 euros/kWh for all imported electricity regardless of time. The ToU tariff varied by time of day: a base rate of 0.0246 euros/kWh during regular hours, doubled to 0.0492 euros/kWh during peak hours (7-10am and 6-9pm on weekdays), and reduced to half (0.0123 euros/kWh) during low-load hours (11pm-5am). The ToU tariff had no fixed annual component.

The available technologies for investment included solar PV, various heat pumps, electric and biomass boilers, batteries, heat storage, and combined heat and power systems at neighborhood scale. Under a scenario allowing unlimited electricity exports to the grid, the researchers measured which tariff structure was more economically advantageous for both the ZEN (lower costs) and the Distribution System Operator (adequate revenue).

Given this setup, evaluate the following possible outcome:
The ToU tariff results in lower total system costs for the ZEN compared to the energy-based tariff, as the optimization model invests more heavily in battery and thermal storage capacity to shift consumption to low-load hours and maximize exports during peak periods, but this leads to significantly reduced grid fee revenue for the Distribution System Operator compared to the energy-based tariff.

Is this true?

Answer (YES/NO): NO